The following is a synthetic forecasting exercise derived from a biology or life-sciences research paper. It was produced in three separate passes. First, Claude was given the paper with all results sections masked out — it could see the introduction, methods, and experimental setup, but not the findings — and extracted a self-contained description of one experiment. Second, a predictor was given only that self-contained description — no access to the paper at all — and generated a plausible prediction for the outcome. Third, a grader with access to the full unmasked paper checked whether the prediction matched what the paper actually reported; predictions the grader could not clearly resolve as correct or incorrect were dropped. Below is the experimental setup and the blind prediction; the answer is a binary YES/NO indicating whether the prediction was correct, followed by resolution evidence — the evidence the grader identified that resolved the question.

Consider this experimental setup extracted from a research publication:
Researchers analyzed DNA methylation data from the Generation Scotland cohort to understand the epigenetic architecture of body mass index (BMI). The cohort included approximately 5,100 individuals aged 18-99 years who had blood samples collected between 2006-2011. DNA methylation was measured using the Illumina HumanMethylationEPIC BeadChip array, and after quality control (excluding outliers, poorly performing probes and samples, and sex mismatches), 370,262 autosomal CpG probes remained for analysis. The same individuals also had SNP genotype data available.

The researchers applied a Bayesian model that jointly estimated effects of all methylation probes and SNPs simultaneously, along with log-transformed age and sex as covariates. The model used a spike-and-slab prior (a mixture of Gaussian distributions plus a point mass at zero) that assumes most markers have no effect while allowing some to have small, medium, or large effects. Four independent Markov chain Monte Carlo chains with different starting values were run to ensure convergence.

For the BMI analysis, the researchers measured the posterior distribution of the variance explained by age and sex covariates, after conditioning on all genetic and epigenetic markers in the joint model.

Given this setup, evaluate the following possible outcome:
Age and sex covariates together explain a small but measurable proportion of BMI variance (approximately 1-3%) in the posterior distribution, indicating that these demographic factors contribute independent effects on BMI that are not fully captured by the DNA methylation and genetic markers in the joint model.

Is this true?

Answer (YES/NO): NO